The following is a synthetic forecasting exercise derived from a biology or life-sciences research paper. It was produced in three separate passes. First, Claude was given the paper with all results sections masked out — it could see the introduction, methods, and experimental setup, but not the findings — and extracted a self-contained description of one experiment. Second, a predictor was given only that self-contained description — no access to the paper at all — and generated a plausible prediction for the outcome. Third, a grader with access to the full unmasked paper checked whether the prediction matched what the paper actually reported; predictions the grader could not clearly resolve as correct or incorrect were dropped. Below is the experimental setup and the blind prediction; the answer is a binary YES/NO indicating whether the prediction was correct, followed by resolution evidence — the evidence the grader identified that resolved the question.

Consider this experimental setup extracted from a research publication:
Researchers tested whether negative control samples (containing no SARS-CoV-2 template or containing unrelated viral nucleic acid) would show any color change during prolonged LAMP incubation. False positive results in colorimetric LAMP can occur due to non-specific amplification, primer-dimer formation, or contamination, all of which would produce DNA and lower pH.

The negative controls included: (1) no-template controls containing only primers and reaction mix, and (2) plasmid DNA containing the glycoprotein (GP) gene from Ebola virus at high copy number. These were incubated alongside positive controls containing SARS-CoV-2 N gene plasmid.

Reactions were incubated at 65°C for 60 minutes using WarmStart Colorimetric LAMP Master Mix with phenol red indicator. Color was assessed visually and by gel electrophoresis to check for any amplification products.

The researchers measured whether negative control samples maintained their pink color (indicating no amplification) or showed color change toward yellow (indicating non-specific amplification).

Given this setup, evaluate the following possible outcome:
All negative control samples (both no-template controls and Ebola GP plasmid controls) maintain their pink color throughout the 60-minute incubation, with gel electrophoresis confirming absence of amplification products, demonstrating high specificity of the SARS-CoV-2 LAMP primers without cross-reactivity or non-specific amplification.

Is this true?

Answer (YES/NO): NO